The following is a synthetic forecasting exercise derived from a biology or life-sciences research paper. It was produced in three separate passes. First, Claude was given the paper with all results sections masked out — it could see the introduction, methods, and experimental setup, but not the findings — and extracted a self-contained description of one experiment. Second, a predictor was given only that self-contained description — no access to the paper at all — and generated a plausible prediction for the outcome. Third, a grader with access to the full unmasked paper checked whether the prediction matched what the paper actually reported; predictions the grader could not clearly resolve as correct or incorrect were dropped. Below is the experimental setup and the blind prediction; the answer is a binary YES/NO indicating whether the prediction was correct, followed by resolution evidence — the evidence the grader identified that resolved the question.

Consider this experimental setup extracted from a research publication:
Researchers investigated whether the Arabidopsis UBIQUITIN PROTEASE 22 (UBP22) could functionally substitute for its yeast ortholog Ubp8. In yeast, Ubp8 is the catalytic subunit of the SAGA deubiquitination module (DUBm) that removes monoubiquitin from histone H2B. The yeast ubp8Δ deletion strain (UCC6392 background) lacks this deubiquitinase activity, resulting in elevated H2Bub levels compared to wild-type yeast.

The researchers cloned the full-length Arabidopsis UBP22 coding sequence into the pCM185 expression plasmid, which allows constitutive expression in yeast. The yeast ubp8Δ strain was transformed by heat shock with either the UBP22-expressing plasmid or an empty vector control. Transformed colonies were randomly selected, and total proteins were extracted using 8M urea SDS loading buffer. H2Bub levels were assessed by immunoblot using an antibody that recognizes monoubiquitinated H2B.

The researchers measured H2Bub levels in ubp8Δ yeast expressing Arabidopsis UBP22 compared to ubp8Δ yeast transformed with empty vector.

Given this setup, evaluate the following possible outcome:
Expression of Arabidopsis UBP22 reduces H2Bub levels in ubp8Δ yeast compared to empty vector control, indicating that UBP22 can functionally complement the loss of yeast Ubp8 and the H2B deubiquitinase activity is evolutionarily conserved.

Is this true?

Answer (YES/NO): YES